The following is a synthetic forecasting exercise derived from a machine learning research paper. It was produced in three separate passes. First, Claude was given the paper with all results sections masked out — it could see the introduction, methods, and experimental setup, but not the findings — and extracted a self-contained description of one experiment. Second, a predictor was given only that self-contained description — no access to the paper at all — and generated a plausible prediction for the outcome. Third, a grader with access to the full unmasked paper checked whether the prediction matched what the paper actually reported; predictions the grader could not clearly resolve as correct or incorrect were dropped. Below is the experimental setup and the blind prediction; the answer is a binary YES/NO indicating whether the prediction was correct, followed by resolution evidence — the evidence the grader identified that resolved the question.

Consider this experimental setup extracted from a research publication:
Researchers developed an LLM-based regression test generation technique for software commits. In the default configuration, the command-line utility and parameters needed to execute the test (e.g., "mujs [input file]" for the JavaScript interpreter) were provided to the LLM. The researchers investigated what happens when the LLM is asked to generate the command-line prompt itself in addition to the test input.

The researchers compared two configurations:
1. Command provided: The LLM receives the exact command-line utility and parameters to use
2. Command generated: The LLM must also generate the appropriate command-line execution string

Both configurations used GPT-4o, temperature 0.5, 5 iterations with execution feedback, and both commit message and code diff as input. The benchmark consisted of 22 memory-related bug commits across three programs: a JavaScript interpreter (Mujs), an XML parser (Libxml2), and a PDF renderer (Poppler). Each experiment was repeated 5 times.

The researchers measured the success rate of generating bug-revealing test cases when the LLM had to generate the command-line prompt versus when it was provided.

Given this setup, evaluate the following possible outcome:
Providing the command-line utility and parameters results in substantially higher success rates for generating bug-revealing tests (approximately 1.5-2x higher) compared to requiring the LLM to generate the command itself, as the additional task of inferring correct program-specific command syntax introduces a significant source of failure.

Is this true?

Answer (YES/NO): NO